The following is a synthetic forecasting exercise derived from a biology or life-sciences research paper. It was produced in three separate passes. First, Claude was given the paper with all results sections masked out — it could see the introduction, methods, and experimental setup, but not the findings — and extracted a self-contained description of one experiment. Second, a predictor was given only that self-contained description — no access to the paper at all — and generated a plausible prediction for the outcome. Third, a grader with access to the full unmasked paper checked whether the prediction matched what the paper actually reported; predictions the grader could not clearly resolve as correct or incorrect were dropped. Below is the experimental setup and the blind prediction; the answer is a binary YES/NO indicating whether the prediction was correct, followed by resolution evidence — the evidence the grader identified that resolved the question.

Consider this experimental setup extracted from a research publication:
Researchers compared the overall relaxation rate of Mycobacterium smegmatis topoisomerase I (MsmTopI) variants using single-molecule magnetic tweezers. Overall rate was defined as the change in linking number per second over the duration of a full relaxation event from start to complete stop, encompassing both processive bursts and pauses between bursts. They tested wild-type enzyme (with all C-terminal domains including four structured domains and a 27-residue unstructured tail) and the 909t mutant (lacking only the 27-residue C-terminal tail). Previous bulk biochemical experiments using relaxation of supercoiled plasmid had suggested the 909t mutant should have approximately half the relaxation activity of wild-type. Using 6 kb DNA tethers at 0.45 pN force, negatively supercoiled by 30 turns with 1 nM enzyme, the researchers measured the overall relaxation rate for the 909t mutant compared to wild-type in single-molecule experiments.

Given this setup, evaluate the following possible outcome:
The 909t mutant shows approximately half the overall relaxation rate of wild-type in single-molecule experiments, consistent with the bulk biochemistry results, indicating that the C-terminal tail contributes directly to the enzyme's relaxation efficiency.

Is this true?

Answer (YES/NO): NO